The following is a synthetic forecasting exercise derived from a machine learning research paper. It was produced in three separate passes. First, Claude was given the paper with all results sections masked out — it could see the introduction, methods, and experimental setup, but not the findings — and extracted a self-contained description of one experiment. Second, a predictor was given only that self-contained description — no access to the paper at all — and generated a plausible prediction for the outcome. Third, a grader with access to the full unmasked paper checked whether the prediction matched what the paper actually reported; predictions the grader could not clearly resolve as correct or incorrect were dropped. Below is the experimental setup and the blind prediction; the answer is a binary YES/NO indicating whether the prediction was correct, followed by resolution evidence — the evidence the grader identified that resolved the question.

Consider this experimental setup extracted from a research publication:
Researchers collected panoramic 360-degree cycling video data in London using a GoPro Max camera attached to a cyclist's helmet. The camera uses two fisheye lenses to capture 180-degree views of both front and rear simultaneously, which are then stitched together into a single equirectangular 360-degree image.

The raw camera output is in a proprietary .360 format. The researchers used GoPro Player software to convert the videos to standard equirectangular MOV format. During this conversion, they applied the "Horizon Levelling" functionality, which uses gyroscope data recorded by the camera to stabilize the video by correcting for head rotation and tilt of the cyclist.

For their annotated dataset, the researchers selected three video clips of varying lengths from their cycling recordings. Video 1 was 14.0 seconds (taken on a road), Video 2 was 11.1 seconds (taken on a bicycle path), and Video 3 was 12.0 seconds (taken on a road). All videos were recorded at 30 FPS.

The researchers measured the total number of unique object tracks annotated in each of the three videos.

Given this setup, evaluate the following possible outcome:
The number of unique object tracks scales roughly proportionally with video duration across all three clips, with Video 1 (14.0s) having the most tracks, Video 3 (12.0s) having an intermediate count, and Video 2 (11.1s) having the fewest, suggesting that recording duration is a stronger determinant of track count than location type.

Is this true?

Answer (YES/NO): NO